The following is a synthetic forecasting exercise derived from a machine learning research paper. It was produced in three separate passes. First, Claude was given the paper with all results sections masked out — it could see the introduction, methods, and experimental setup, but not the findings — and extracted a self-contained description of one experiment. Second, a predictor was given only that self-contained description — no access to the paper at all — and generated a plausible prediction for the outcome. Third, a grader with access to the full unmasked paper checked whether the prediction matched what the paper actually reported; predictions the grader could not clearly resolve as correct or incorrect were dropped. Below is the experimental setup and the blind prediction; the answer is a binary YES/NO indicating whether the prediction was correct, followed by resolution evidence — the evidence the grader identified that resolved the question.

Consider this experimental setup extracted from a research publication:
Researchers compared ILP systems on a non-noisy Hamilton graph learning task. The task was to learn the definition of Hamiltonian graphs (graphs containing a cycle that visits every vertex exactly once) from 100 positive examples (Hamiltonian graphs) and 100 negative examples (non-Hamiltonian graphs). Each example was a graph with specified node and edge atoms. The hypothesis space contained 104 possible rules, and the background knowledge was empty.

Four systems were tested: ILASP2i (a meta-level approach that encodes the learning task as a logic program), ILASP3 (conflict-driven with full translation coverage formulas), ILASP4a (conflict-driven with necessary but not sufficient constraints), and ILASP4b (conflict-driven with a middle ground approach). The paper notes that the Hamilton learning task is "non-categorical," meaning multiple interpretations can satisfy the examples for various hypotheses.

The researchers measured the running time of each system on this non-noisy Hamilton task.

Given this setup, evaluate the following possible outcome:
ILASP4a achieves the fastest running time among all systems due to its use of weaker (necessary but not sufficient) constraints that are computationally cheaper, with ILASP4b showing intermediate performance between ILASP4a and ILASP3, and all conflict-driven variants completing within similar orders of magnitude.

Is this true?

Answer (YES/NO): NO